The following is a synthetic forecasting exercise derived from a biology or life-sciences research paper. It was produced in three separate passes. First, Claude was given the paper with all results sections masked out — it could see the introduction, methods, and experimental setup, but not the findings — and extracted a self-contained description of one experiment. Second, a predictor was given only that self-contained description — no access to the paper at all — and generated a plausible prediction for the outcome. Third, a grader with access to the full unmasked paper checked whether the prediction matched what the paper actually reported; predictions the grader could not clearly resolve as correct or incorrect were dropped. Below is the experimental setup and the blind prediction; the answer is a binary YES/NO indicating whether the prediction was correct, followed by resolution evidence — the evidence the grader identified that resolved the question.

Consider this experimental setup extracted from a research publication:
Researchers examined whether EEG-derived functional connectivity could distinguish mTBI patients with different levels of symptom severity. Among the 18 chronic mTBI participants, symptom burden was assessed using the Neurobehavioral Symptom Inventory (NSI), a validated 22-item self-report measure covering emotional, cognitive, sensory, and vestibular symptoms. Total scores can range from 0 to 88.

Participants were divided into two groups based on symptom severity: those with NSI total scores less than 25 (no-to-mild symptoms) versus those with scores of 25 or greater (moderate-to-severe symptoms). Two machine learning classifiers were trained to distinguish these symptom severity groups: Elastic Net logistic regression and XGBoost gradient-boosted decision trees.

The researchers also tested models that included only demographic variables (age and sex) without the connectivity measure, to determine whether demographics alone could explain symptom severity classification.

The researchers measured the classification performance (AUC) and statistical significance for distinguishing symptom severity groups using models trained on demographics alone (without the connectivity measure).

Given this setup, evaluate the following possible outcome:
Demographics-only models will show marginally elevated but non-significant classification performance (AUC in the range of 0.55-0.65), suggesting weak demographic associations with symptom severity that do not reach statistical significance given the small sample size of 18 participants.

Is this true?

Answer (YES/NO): NO